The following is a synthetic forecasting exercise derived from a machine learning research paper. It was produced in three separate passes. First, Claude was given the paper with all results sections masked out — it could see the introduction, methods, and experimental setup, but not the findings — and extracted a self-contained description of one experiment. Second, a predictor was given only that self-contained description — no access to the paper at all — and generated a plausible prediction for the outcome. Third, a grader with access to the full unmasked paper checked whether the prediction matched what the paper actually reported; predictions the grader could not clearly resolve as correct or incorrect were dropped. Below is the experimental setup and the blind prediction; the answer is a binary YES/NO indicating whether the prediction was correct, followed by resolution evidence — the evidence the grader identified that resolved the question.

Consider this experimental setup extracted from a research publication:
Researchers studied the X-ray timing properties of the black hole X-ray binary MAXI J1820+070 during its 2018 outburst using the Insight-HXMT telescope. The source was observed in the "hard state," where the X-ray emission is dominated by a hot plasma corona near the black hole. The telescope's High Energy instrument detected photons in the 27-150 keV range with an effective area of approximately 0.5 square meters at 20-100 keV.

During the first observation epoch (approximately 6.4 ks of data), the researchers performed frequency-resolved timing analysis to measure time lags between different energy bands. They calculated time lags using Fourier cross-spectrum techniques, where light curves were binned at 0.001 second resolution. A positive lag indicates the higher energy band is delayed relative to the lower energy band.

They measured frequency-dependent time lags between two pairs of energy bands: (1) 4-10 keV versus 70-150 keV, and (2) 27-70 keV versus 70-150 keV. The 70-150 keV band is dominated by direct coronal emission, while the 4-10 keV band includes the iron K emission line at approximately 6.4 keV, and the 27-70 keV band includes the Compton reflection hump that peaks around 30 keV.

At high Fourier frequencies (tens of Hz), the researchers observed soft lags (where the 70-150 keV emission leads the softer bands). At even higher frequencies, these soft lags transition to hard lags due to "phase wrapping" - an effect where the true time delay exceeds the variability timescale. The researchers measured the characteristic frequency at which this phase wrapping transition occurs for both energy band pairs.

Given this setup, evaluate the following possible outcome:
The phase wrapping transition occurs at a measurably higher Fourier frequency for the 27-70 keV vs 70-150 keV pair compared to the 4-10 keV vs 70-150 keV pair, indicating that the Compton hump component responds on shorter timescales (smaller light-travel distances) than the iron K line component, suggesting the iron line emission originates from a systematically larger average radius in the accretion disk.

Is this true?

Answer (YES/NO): NO